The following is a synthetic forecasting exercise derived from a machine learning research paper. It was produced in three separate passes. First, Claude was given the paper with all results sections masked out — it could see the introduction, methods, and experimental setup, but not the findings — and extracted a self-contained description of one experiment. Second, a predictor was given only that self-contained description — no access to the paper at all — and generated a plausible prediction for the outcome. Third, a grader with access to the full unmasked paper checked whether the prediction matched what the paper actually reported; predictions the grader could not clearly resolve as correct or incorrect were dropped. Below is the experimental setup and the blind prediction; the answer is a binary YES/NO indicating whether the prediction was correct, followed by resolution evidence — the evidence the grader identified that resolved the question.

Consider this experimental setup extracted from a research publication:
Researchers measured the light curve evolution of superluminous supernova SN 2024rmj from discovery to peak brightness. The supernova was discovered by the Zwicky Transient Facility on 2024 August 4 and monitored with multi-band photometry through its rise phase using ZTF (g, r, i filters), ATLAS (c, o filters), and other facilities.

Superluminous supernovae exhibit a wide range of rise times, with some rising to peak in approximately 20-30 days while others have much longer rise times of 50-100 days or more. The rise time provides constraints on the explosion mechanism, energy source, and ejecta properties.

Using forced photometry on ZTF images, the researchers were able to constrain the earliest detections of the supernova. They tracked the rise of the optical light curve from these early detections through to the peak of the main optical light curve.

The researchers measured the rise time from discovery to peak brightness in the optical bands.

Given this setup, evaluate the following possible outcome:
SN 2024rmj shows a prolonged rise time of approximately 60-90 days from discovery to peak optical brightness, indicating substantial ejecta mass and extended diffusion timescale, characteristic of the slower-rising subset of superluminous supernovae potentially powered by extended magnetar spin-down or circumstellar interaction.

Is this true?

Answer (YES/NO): YES